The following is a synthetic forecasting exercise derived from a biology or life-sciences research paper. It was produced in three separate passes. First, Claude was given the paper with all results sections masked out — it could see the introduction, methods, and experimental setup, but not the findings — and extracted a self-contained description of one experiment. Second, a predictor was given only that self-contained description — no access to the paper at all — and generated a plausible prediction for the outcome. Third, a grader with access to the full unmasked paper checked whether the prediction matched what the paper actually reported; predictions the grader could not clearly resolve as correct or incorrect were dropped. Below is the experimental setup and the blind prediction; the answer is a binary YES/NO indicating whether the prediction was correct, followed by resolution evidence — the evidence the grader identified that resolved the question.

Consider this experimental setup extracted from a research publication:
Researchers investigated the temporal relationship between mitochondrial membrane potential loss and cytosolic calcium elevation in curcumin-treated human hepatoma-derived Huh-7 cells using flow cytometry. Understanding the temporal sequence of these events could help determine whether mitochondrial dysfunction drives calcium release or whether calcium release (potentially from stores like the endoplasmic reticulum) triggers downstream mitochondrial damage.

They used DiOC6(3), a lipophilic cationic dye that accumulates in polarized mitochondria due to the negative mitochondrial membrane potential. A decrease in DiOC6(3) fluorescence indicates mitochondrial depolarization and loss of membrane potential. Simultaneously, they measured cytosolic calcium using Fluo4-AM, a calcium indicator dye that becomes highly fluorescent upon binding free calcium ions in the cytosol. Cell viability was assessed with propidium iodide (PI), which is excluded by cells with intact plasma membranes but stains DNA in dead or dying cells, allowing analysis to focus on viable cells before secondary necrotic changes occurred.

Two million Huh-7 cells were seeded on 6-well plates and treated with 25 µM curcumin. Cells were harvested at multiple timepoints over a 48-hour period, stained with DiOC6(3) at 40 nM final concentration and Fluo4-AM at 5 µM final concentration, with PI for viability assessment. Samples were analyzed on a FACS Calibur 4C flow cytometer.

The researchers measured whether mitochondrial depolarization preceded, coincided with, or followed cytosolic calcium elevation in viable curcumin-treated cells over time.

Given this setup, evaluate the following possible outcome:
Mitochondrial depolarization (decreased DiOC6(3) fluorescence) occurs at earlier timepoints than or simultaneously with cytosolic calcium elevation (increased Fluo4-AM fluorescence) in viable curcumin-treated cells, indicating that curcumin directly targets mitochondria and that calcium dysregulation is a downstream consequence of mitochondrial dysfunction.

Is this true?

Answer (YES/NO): NO